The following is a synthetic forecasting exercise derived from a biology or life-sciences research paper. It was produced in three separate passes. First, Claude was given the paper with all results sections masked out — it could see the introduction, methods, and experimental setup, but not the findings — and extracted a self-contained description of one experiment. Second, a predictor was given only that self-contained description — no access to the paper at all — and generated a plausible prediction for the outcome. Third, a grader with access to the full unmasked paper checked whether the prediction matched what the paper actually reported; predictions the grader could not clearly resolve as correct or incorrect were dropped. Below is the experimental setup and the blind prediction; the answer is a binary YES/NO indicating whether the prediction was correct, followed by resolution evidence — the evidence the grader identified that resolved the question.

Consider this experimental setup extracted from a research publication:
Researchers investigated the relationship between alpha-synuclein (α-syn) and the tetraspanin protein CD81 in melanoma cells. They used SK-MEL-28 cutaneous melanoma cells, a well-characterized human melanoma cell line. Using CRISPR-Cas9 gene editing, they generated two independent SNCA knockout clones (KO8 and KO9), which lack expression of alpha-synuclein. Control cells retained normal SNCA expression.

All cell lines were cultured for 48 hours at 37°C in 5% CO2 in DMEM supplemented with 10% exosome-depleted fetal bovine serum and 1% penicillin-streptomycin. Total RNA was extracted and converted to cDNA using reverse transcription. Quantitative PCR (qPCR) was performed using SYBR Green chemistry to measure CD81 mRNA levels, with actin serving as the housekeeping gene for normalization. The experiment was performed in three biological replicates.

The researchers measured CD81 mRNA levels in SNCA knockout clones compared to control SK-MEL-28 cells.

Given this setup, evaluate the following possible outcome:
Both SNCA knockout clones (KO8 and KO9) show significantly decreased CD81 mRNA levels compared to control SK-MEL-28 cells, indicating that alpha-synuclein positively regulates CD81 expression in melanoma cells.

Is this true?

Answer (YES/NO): NO